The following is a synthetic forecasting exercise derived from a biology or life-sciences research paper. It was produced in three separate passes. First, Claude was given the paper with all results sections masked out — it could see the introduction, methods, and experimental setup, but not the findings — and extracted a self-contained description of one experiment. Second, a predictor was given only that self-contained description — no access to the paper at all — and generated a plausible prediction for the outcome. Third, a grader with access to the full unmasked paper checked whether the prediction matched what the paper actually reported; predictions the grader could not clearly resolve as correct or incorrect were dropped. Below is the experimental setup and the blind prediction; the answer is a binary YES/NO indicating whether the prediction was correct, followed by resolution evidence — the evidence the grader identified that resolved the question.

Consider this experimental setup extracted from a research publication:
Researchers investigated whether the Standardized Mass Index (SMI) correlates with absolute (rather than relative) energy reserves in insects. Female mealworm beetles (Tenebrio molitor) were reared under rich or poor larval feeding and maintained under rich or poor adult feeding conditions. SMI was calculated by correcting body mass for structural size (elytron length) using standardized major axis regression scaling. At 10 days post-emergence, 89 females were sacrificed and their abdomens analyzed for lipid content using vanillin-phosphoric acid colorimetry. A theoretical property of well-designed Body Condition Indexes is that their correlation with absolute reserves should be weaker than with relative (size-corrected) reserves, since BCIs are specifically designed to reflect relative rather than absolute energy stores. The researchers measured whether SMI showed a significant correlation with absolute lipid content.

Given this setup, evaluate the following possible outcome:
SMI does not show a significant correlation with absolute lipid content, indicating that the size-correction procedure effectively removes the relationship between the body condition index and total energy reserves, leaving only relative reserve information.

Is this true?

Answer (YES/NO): YES